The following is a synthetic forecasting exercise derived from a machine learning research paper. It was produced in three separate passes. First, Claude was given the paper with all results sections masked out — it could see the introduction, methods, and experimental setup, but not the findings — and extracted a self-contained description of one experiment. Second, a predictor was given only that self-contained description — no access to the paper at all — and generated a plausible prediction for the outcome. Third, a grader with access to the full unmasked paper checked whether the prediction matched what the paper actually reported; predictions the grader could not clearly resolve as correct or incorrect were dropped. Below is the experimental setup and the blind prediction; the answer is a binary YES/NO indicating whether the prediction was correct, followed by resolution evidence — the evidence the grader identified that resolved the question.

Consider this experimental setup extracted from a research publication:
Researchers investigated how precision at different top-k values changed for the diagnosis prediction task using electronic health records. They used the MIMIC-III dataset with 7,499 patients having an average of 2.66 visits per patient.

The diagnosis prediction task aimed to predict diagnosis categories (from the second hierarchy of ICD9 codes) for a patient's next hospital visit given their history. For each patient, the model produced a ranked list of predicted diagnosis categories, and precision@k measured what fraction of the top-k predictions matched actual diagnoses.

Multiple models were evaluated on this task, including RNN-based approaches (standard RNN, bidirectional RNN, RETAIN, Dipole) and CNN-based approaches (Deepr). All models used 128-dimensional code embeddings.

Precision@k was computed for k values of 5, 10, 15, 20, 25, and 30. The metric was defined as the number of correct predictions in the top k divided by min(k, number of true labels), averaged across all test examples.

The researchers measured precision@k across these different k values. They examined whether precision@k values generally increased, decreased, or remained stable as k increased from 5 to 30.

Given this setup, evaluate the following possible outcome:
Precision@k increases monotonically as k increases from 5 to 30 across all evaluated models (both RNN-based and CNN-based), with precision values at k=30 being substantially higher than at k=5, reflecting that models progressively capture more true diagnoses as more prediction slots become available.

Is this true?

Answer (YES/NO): NO